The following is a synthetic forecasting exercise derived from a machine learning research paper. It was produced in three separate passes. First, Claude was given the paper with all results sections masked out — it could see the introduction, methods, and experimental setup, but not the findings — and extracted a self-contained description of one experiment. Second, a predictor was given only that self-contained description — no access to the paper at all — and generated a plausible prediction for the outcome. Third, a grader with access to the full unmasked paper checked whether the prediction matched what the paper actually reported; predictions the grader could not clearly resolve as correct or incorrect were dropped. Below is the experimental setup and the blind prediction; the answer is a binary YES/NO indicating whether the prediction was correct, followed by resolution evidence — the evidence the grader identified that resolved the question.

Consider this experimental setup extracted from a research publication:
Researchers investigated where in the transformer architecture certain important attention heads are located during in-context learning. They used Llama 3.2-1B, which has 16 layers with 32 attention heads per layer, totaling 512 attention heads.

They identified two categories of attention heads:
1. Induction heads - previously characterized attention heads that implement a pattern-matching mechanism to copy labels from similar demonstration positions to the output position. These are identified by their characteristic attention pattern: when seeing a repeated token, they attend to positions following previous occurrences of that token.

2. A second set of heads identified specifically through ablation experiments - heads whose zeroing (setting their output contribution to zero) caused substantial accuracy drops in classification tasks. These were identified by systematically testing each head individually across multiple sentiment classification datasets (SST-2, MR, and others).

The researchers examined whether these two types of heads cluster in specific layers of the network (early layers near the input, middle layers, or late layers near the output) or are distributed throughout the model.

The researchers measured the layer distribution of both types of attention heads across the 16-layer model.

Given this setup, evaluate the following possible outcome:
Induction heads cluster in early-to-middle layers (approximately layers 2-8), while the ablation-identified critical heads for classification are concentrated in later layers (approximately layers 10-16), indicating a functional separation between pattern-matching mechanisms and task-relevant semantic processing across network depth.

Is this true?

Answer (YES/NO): NO